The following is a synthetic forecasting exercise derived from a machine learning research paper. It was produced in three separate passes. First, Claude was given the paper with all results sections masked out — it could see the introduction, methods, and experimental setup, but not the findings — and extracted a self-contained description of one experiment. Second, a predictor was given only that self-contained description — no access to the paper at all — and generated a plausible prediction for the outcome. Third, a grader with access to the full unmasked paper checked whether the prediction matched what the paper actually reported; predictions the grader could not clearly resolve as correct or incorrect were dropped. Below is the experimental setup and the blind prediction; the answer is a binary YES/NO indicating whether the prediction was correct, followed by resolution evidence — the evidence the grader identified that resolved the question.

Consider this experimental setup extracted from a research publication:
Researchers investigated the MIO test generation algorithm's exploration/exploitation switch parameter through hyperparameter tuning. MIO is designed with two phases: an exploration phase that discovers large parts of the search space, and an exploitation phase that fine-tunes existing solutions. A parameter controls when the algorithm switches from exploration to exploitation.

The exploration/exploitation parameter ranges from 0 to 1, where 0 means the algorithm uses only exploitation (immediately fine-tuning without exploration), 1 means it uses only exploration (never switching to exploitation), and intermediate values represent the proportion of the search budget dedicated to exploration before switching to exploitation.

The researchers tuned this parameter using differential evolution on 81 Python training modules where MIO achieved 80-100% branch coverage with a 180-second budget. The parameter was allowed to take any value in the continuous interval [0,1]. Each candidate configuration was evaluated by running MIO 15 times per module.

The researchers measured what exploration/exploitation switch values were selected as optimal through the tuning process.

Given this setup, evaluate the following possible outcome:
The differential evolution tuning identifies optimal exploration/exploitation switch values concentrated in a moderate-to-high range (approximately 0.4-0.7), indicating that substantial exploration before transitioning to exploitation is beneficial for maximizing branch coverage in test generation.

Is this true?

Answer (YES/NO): NO